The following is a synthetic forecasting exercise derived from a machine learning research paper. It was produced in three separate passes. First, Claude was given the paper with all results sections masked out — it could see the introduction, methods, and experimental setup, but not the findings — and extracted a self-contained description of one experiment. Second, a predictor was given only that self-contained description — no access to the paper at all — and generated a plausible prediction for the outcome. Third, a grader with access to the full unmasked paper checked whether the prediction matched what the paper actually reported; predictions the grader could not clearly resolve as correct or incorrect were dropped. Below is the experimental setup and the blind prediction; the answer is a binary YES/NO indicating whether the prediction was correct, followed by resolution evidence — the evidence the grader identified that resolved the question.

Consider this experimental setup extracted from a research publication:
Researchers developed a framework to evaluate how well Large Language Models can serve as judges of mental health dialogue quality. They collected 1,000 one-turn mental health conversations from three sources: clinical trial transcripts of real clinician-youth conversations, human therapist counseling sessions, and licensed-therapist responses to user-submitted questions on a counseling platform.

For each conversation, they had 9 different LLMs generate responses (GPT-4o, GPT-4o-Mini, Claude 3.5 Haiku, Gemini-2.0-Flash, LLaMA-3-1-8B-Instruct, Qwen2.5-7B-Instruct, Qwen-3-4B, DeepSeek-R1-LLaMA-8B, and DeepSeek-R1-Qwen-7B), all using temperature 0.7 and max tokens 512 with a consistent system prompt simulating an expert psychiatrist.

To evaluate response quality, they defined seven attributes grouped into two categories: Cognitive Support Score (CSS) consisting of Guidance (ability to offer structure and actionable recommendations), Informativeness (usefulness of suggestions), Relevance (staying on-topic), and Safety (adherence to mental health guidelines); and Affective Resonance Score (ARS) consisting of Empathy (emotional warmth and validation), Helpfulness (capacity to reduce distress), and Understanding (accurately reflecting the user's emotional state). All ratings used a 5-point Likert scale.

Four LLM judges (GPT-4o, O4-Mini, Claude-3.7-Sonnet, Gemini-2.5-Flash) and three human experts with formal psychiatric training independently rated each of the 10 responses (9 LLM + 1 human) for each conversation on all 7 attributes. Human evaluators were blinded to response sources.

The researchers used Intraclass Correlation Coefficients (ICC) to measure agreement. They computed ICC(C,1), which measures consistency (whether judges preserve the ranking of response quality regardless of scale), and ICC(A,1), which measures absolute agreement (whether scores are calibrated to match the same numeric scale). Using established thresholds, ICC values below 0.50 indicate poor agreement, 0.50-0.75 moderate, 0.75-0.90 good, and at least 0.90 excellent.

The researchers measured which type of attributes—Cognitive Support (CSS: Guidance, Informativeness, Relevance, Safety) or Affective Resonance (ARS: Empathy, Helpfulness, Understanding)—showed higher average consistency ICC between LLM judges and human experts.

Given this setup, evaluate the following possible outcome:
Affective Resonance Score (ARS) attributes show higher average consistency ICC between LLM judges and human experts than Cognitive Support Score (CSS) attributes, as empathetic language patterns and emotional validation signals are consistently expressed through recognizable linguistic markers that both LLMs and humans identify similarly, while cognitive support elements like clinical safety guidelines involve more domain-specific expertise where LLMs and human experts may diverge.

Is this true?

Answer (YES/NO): YES